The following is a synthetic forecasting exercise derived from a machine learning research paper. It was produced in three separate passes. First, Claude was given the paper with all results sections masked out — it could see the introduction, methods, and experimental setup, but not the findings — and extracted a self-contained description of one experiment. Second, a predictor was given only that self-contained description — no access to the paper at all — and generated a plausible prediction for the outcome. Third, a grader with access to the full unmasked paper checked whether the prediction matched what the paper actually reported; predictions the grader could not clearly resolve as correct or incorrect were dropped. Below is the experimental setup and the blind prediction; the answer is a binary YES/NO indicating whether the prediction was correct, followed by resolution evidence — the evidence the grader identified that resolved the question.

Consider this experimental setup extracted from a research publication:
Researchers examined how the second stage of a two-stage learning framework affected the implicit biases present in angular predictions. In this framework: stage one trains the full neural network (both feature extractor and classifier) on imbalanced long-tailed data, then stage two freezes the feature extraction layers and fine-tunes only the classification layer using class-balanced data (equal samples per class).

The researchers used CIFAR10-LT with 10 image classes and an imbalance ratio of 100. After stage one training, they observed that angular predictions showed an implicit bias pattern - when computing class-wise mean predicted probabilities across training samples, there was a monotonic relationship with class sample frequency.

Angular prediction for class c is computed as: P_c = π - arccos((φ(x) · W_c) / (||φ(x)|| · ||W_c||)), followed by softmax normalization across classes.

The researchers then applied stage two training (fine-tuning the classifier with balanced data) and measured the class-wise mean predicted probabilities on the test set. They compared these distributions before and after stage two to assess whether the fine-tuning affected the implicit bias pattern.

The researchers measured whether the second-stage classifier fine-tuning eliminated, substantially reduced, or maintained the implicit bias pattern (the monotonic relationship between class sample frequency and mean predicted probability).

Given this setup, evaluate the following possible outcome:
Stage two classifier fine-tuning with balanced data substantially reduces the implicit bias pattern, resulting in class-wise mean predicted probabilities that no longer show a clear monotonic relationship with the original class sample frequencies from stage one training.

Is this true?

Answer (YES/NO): YES